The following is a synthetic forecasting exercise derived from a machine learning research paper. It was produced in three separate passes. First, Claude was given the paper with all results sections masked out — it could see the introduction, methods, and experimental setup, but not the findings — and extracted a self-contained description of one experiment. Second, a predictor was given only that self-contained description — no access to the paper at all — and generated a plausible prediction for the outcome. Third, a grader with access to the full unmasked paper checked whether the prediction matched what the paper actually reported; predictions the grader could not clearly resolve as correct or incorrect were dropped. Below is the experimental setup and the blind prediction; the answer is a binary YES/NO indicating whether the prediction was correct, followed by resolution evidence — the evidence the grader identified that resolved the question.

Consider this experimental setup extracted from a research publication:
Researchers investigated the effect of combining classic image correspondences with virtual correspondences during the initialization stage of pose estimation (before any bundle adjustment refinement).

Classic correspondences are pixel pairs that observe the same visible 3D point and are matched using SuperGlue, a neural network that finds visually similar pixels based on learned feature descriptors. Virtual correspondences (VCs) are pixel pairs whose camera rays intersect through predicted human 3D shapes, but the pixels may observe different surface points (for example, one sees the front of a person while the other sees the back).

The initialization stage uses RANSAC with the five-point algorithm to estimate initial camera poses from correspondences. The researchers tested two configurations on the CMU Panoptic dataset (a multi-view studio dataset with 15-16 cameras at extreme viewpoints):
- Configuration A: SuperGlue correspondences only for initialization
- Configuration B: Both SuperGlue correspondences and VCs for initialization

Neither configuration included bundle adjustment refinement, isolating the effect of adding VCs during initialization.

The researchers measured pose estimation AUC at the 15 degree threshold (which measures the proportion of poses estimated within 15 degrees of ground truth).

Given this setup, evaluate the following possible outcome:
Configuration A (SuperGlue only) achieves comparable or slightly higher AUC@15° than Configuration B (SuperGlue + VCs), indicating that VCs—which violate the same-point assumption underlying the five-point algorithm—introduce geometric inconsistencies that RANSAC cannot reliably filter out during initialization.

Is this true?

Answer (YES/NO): NO